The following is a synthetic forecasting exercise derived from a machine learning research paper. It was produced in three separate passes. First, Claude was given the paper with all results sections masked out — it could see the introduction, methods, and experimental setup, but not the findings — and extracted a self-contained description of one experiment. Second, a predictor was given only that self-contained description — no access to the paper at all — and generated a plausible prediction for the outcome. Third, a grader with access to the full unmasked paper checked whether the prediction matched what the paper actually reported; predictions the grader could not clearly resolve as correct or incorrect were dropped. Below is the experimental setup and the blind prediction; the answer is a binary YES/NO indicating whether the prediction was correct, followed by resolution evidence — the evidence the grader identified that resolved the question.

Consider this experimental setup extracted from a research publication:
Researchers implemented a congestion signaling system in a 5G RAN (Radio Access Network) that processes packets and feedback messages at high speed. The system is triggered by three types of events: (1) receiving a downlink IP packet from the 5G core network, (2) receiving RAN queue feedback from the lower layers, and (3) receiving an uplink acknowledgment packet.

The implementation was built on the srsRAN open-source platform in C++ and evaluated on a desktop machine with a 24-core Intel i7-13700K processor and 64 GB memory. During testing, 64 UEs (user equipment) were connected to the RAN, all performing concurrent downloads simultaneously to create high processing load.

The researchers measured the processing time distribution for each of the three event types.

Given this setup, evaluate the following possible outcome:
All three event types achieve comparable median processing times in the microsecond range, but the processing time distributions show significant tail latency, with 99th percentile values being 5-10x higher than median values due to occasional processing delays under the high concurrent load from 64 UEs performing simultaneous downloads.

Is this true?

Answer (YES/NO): NO